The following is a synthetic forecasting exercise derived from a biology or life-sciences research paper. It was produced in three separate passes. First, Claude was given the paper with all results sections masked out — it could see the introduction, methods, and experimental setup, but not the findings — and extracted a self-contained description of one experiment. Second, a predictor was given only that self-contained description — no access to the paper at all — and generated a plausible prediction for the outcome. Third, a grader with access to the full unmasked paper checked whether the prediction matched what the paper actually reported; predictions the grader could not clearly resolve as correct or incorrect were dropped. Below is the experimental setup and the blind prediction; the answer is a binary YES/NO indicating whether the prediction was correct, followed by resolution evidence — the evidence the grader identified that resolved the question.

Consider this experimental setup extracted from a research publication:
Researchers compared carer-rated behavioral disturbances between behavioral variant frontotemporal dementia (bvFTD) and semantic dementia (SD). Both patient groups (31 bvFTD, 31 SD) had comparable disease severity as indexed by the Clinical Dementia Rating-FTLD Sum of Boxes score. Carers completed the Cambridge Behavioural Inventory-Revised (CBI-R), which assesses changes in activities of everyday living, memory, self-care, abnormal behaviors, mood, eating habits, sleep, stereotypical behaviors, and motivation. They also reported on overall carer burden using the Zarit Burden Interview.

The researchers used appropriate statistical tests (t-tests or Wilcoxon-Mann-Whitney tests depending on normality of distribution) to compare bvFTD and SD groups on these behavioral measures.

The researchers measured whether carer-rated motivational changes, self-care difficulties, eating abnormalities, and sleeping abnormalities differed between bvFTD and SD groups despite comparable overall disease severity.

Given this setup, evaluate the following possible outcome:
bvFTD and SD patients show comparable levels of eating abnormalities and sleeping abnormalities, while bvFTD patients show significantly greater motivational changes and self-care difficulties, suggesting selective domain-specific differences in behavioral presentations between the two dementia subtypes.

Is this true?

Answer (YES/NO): NO